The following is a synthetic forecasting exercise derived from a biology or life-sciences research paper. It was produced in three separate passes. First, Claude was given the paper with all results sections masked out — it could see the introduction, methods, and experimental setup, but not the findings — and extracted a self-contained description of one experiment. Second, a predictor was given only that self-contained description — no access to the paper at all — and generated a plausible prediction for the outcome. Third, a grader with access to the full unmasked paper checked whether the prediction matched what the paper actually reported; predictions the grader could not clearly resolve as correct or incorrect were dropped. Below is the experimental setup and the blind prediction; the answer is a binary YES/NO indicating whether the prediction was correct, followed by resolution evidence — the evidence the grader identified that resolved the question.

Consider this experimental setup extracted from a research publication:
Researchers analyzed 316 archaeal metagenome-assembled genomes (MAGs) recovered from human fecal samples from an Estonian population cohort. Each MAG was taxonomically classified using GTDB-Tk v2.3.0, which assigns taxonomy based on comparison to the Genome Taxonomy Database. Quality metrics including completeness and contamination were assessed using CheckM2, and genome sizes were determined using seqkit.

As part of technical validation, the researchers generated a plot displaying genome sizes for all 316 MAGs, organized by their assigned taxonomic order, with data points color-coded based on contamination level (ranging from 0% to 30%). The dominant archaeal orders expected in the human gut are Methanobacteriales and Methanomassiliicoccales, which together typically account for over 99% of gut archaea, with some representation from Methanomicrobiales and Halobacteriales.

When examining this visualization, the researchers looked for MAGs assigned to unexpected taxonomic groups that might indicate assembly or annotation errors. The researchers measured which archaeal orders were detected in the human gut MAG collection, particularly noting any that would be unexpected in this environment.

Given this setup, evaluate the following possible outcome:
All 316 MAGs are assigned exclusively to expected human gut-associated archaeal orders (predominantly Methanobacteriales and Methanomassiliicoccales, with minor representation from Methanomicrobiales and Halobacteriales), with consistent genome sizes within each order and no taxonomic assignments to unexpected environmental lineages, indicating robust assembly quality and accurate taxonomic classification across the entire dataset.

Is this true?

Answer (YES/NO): NO